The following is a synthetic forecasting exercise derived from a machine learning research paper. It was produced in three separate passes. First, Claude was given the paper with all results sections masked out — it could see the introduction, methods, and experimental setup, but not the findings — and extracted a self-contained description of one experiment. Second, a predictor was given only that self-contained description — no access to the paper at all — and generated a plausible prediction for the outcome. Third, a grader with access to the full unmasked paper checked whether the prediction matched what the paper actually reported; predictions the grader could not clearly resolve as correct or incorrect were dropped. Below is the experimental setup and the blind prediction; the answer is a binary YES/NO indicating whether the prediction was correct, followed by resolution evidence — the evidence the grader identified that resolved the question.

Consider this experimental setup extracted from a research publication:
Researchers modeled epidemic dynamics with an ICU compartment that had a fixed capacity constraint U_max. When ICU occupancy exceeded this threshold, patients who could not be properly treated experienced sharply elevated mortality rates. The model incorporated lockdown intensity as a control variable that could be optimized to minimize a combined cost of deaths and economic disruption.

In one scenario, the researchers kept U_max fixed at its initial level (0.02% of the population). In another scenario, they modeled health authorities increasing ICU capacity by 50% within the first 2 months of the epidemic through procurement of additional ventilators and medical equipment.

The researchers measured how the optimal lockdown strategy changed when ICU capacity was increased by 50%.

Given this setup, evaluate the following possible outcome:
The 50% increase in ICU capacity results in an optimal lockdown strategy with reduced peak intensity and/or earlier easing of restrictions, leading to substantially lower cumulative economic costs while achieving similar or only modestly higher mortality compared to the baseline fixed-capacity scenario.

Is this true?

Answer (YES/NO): NO